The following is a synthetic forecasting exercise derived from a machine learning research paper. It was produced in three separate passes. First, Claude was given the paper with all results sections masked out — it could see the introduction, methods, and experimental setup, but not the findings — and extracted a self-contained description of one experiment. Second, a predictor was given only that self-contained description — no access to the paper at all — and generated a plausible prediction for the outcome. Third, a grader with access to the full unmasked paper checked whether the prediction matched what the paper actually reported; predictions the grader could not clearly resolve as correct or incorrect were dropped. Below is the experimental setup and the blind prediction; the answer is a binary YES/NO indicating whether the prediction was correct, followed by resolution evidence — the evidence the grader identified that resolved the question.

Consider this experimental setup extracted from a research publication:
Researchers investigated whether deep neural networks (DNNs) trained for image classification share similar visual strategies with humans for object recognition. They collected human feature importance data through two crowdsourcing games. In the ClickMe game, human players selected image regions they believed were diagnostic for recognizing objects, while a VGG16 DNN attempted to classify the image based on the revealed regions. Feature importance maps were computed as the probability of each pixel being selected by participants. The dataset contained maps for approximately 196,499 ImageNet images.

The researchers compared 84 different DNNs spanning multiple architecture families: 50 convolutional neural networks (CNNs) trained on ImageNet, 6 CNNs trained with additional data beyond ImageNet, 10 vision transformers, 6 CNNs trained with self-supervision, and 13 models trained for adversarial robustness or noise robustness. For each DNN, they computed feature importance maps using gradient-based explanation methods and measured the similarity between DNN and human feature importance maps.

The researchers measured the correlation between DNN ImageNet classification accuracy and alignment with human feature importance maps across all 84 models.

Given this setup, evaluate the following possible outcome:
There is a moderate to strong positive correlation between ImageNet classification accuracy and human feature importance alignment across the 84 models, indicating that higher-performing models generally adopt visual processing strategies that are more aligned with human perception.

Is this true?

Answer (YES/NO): NO